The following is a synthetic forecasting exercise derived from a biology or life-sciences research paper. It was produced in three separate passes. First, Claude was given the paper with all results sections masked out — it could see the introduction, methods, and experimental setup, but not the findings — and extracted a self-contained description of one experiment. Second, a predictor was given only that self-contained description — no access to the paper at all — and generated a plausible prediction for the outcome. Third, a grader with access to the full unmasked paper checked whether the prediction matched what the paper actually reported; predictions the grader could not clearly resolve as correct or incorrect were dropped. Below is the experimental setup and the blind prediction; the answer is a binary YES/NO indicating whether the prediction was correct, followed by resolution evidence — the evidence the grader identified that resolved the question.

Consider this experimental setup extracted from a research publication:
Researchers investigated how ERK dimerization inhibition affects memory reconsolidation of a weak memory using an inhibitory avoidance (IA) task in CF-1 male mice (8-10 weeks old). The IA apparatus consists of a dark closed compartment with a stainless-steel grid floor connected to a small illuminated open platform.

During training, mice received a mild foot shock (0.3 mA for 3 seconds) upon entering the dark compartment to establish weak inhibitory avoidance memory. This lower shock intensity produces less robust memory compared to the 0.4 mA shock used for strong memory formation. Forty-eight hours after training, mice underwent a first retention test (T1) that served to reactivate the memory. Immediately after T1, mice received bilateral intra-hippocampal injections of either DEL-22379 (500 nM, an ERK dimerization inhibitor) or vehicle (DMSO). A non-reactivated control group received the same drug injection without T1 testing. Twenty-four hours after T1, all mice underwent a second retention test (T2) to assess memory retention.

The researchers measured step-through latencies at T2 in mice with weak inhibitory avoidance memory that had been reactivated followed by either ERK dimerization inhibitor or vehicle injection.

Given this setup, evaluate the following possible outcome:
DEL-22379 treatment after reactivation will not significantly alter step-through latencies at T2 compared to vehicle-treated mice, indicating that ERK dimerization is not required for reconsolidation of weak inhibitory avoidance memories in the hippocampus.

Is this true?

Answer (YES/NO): NO